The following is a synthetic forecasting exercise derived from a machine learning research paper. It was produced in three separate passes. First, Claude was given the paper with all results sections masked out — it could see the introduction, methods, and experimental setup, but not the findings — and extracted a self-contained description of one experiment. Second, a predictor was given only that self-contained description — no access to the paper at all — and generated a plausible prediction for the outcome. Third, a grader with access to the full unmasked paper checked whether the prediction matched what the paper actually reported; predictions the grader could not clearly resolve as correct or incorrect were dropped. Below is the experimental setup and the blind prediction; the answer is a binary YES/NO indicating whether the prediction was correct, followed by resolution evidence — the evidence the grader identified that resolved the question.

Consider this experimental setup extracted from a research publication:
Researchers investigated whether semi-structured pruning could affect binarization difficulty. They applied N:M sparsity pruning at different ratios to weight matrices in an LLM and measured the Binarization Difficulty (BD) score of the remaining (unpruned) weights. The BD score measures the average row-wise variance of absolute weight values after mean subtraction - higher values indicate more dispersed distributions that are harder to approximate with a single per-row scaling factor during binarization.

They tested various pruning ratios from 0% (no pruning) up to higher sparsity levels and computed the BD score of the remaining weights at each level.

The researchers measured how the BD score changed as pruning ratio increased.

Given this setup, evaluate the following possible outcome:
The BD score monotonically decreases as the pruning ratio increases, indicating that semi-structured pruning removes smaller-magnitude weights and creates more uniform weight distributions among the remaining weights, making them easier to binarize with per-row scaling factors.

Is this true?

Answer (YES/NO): NO